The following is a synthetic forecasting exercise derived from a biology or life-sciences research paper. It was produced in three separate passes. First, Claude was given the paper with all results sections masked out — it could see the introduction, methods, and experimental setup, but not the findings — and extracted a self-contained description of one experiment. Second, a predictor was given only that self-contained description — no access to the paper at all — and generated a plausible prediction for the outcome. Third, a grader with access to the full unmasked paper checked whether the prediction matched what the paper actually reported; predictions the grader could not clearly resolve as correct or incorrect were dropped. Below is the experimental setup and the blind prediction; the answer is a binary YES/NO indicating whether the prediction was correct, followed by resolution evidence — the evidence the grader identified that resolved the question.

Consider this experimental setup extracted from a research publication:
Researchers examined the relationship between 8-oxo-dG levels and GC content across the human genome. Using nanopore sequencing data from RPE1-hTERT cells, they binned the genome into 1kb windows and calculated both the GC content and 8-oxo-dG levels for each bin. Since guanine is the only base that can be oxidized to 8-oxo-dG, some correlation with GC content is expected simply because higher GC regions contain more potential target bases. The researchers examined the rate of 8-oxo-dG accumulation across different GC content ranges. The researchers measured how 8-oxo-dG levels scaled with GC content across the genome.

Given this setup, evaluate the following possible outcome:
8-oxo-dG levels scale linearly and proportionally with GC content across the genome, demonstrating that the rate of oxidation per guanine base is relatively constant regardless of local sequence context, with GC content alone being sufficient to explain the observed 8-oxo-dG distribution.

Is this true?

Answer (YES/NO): NO